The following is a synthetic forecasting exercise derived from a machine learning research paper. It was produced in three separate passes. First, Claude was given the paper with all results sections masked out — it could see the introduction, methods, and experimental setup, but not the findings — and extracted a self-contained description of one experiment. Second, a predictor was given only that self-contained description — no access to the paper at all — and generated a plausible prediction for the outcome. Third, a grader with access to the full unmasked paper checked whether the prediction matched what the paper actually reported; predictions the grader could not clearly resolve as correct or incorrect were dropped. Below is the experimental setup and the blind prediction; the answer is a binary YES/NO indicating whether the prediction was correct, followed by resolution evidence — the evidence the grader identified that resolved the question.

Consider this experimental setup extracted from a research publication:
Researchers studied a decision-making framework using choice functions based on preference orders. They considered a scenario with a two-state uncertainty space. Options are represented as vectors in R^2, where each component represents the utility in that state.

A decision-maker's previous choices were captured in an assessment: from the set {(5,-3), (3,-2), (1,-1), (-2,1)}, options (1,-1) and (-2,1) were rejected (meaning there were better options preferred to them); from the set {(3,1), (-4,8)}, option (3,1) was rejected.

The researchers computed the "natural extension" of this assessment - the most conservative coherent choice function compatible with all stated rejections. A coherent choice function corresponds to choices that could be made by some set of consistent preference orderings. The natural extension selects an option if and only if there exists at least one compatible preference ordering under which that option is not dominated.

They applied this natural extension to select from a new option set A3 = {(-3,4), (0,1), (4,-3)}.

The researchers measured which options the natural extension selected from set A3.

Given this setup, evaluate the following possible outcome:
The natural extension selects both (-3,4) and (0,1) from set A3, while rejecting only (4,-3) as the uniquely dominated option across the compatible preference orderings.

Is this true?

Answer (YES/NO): NO